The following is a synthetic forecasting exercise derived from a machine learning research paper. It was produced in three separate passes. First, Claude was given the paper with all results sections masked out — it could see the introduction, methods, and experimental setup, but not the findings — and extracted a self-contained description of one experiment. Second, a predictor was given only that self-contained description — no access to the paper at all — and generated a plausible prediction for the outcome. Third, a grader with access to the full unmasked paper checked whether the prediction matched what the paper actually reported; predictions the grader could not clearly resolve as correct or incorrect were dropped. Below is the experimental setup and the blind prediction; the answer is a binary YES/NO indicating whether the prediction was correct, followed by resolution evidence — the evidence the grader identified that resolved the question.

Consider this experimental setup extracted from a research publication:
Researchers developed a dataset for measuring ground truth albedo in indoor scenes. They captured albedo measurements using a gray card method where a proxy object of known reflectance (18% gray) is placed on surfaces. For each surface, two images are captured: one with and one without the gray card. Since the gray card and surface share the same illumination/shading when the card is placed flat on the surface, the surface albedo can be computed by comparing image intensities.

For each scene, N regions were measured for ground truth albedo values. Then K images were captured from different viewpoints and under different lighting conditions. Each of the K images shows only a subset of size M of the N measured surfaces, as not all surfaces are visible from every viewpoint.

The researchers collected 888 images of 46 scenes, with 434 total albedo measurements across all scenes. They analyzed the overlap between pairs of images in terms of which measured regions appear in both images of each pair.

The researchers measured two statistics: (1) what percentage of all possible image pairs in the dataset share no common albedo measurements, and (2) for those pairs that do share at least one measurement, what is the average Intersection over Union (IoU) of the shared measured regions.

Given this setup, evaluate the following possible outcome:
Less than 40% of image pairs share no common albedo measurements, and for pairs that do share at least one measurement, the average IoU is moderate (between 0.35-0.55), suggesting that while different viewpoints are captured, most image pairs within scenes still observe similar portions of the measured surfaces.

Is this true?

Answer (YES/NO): NO